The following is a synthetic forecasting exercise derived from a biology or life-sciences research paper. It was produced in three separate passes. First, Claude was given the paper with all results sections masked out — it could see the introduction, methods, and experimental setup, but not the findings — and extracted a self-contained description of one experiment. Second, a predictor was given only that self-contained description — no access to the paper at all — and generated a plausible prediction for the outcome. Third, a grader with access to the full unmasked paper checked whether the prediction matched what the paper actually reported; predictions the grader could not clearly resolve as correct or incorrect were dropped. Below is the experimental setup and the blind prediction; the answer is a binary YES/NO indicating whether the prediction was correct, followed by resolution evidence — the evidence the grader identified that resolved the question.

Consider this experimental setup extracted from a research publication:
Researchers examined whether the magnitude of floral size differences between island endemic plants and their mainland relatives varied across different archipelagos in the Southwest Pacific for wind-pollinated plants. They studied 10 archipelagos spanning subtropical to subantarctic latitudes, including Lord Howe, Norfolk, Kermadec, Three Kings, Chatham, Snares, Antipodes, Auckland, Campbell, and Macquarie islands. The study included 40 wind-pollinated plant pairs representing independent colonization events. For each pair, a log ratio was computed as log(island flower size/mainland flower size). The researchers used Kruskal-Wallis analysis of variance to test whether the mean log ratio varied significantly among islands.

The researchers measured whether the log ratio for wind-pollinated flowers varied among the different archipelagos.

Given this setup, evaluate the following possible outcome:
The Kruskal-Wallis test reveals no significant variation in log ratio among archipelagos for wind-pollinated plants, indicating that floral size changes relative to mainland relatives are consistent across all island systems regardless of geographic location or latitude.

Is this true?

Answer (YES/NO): YES